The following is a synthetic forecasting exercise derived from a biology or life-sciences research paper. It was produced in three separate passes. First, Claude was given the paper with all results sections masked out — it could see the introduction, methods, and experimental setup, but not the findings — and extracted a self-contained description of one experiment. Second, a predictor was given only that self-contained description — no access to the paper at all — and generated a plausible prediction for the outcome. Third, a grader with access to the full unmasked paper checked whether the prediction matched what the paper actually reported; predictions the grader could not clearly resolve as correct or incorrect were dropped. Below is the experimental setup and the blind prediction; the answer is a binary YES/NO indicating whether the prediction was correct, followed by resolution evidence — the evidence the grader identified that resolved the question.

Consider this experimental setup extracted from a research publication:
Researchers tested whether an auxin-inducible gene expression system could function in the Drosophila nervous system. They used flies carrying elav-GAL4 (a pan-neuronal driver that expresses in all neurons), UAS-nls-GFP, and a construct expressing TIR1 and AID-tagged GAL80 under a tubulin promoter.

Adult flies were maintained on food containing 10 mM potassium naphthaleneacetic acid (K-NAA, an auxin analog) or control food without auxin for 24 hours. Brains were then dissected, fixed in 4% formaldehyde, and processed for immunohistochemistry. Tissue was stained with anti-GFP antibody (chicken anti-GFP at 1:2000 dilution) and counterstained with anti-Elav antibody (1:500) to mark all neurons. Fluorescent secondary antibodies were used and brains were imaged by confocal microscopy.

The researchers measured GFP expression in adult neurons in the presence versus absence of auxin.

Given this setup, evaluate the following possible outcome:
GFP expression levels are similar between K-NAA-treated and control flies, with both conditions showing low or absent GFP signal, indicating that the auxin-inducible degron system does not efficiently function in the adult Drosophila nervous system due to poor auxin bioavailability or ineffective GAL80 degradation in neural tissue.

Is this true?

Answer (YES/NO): NO